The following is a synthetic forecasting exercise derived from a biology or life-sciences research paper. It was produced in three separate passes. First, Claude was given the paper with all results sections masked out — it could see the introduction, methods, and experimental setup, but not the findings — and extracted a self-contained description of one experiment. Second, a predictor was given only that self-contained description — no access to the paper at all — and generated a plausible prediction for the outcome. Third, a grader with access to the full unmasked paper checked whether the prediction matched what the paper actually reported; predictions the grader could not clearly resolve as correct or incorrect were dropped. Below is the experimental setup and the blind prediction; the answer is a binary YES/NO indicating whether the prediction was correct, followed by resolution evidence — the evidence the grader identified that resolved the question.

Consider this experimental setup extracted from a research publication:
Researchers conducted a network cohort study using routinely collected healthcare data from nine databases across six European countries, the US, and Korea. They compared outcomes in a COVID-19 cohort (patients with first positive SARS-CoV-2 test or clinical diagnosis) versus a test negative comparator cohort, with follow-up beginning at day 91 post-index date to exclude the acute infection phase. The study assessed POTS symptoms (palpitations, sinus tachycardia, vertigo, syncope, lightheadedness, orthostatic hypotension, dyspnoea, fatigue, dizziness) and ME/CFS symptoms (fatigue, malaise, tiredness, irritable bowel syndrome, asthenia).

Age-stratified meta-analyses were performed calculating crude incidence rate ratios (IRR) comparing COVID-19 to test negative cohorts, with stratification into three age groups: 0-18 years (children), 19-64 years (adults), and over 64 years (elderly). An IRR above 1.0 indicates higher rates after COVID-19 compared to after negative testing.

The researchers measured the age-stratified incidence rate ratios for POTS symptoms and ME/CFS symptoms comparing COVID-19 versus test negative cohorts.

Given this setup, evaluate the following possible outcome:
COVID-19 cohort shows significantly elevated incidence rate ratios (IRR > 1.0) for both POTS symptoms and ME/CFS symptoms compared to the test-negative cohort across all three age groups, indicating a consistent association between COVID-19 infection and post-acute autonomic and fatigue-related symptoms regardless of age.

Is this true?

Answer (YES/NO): NO